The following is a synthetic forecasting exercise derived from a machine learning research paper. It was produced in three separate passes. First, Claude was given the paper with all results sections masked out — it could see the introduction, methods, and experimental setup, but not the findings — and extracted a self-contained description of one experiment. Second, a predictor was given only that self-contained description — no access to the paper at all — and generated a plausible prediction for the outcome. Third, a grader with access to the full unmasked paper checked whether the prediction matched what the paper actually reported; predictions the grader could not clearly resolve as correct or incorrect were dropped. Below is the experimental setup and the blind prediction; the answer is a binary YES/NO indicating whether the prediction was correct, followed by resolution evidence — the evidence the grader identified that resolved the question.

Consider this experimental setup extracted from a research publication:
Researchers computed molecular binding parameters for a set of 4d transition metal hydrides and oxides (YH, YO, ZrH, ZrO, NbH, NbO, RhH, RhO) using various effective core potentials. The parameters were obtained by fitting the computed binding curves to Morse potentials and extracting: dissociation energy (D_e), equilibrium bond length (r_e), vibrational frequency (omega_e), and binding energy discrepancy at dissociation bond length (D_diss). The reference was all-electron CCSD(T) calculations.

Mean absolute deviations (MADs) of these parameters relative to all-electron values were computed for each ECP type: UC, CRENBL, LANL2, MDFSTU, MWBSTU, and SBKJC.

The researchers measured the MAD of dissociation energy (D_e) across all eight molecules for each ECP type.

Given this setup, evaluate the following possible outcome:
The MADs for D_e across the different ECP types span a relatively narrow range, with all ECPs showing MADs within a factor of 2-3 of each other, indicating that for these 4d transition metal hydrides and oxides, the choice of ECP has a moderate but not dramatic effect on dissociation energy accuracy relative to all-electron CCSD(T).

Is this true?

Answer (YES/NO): NO